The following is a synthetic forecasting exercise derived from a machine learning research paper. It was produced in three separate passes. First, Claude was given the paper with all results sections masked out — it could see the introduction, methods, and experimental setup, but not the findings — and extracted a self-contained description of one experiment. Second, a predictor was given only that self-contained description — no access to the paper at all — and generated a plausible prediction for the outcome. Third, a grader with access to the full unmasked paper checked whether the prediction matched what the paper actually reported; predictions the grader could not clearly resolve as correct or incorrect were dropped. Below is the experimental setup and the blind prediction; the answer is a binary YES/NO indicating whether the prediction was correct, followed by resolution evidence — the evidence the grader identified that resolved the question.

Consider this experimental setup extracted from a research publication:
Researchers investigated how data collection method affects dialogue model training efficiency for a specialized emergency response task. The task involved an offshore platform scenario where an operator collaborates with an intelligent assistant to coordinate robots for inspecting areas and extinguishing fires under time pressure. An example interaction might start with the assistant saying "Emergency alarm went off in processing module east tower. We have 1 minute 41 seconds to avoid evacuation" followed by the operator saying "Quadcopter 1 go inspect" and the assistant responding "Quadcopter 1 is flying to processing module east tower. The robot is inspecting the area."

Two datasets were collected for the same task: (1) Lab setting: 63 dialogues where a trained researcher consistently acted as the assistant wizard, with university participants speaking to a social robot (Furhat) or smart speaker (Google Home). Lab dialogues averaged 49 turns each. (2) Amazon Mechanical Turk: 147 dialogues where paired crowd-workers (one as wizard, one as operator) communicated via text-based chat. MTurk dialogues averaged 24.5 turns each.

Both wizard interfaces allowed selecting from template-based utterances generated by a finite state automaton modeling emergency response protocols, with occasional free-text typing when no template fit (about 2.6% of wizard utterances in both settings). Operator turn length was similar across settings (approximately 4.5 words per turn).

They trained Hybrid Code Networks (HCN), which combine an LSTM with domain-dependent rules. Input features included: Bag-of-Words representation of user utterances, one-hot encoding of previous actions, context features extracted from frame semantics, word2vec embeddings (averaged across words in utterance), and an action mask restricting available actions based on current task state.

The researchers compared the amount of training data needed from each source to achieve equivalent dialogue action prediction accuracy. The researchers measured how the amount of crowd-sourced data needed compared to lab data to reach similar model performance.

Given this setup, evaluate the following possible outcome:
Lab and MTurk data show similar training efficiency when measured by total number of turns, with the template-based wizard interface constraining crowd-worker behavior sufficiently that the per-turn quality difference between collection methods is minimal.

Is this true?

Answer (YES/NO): NO